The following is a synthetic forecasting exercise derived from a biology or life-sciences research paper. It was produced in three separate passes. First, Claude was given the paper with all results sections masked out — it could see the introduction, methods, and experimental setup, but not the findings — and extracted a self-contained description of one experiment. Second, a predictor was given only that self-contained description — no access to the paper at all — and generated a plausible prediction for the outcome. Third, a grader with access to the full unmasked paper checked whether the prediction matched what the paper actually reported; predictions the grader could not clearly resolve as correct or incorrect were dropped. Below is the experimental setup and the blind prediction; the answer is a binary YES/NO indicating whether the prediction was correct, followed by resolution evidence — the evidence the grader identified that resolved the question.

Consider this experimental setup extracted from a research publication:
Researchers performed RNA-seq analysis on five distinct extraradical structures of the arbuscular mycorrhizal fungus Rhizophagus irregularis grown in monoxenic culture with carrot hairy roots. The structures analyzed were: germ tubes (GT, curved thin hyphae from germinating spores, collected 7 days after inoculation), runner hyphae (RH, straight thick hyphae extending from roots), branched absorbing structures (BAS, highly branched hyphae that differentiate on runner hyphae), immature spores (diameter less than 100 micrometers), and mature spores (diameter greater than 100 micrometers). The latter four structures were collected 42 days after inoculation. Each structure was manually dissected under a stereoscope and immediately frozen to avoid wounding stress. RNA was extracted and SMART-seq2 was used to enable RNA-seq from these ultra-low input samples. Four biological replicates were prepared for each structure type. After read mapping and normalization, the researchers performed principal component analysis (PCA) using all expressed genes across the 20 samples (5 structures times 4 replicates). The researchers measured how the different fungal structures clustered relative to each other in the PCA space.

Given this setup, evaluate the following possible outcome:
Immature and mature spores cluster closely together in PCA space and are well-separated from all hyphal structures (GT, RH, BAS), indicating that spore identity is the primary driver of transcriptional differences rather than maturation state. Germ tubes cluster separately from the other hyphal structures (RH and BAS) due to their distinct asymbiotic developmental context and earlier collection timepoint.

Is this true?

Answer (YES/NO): NO